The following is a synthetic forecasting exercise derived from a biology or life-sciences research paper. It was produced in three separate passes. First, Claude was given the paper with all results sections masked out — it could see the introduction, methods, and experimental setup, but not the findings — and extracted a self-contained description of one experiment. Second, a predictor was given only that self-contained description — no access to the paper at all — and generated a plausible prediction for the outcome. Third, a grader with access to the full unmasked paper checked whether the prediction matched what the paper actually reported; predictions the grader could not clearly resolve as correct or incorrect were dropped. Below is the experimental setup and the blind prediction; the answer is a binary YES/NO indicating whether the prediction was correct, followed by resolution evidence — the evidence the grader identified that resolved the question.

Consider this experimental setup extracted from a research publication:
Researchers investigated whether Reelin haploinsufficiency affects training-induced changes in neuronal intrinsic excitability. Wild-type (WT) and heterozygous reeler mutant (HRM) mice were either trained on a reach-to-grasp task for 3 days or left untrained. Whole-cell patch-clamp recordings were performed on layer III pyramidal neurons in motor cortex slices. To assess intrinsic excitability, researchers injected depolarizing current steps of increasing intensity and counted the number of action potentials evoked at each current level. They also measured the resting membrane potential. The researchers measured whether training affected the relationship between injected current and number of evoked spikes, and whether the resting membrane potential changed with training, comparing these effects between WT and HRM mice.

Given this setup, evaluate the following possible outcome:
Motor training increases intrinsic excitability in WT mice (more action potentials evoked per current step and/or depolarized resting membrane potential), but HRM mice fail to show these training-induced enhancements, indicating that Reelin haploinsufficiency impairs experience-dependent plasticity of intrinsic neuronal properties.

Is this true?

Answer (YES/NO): NO